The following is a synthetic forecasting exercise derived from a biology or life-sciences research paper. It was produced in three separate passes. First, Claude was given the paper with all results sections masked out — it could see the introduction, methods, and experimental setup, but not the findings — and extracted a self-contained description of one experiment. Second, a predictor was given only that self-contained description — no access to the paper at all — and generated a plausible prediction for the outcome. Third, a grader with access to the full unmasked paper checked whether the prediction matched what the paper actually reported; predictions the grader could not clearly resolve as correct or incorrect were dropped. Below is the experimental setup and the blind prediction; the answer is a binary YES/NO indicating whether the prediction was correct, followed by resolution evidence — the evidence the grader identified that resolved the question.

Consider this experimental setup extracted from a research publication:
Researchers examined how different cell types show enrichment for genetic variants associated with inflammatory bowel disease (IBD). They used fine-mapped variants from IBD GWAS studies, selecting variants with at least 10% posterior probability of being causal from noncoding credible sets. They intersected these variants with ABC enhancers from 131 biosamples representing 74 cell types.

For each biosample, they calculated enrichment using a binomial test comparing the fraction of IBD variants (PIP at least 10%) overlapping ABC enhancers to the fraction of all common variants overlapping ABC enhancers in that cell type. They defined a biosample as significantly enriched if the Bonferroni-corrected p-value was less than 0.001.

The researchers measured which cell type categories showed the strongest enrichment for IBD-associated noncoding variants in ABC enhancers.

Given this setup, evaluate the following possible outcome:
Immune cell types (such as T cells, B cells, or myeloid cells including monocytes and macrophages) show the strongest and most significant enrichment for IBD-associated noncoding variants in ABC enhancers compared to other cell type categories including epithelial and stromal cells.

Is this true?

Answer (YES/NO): YES